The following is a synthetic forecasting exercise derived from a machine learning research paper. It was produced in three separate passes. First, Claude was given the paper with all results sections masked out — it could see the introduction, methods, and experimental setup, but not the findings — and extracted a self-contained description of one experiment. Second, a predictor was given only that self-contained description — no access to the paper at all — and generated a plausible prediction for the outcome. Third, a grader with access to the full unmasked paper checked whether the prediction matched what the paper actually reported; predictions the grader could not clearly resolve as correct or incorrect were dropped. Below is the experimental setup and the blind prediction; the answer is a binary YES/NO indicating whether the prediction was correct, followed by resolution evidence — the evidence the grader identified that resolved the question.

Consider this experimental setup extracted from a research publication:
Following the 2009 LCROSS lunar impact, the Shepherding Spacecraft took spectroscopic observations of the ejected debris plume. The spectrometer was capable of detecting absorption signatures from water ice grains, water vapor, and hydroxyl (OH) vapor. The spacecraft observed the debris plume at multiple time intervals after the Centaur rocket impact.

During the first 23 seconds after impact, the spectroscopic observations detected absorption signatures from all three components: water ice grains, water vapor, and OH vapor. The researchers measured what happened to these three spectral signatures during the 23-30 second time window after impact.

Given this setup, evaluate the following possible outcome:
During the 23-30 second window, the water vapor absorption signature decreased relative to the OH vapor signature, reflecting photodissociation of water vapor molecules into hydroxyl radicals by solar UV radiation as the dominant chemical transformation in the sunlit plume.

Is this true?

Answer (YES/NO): NO